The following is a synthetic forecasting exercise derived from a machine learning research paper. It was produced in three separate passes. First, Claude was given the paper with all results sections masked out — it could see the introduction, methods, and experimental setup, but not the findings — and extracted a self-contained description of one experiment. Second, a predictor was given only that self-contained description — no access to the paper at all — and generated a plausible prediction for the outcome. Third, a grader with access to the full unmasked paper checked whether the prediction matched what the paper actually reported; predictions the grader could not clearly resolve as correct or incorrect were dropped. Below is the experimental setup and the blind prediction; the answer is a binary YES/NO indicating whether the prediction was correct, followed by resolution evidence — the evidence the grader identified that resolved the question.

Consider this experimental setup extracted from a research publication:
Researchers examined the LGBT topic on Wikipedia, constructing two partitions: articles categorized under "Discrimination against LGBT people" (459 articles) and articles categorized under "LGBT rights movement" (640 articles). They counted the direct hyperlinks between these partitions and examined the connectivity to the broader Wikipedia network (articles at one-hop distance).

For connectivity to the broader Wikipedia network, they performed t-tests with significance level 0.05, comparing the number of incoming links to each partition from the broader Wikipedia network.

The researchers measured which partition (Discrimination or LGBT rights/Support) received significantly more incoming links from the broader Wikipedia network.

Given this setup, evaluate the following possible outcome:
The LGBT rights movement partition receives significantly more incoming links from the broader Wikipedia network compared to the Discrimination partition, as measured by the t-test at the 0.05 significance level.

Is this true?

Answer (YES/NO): NO